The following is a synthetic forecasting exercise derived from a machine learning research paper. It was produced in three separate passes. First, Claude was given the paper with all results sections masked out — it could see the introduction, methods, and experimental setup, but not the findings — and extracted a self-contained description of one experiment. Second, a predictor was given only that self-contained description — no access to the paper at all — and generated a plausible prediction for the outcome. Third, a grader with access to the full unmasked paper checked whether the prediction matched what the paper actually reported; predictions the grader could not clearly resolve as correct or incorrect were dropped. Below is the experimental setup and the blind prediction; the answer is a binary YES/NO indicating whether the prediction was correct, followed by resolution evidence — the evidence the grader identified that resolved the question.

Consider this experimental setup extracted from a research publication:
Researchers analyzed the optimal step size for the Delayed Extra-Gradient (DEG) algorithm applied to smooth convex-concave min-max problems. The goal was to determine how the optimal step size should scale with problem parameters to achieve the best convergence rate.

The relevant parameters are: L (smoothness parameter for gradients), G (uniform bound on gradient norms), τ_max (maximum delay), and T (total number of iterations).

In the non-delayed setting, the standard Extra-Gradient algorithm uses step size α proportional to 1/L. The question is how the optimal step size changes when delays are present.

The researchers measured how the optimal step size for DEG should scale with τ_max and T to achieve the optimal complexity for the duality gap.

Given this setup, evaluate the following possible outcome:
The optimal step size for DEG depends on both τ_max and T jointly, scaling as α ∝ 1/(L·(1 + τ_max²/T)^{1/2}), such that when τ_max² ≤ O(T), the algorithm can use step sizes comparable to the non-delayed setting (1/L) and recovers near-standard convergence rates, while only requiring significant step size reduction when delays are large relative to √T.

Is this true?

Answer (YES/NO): NO